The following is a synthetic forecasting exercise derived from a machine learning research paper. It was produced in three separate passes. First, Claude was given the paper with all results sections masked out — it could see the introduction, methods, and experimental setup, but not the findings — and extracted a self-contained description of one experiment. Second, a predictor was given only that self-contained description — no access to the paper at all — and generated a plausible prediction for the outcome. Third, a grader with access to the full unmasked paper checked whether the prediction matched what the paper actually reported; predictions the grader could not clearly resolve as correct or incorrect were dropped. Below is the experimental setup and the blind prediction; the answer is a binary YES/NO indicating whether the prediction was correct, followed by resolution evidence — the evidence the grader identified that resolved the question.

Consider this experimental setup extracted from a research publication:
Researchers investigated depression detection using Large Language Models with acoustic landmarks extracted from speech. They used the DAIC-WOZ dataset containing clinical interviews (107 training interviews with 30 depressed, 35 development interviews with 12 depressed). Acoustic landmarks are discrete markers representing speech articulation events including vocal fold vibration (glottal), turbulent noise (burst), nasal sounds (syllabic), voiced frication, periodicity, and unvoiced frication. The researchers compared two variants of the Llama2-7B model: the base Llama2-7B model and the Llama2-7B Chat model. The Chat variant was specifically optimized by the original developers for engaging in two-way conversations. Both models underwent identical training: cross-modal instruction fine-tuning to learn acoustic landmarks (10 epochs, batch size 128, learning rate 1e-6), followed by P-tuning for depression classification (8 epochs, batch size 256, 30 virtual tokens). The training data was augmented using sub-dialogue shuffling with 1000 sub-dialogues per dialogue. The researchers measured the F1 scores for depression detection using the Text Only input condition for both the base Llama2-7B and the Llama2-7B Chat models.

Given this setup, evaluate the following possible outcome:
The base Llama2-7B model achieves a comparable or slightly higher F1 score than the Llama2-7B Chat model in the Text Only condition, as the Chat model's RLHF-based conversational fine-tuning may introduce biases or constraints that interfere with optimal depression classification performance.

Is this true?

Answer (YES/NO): YES